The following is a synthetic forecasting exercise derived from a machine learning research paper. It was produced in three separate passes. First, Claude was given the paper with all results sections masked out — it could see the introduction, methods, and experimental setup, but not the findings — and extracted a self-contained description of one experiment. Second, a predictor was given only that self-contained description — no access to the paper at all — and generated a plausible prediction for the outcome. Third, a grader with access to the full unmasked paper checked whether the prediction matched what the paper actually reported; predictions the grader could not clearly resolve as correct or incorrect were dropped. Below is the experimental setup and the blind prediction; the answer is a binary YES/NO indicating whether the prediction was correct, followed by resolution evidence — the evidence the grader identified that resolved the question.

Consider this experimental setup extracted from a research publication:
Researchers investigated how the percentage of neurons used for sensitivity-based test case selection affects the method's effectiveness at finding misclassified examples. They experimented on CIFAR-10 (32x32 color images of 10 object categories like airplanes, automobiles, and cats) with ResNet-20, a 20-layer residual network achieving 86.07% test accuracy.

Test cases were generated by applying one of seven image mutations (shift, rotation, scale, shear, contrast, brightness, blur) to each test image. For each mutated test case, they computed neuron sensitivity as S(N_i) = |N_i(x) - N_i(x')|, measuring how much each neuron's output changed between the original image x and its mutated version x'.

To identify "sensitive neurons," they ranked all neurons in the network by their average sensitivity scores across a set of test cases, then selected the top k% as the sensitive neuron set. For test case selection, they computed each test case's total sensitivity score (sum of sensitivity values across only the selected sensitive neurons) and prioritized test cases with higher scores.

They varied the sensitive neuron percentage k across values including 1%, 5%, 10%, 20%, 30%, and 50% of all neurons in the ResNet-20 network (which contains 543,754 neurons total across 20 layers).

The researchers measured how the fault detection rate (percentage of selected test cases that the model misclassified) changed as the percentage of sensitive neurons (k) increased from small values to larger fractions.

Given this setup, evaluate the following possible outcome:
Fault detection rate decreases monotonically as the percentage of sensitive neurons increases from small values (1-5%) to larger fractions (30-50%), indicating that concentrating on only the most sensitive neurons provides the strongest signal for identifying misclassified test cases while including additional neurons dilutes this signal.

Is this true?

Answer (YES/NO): NO